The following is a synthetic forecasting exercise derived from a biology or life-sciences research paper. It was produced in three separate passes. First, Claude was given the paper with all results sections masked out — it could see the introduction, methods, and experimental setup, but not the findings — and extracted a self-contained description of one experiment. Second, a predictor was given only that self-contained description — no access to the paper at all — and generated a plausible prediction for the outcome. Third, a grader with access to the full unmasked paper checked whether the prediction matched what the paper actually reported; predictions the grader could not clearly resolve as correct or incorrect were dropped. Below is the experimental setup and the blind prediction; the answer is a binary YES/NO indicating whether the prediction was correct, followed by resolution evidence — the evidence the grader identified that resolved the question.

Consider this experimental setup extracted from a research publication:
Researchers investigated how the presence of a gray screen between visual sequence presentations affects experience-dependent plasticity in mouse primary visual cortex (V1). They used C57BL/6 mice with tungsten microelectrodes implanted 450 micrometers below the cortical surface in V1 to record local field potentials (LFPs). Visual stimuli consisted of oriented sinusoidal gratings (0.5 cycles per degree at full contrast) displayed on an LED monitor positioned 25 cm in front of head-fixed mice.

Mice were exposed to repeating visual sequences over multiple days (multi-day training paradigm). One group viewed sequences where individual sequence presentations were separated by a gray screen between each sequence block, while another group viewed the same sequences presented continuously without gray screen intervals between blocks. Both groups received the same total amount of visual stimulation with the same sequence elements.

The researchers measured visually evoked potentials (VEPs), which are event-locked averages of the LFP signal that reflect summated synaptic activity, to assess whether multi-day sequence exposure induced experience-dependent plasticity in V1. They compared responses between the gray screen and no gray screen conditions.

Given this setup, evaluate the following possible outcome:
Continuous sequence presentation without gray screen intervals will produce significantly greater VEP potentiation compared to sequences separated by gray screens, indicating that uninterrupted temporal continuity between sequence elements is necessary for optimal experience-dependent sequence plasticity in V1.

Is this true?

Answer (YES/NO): NO